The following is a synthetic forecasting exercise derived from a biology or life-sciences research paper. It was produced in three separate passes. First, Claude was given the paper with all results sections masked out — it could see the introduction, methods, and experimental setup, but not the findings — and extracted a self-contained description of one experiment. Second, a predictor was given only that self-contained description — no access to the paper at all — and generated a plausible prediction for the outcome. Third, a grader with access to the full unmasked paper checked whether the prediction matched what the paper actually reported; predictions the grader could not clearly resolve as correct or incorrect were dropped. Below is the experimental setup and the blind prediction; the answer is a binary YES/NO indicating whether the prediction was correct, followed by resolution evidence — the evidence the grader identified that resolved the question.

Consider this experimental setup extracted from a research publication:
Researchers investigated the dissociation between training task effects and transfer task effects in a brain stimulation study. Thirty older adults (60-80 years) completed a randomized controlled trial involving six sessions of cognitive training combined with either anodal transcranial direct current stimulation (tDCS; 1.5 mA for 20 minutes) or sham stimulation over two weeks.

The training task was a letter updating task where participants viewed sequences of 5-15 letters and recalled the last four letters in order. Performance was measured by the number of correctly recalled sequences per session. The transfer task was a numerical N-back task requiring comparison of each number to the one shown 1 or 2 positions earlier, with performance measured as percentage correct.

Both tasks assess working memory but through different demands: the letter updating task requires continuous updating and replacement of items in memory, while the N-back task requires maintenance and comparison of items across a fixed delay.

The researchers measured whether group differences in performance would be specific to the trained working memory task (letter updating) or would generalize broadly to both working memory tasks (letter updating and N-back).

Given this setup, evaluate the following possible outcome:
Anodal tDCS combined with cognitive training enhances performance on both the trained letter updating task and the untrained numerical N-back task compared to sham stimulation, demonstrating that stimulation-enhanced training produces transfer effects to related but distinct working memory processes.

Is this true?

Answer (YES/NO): NO